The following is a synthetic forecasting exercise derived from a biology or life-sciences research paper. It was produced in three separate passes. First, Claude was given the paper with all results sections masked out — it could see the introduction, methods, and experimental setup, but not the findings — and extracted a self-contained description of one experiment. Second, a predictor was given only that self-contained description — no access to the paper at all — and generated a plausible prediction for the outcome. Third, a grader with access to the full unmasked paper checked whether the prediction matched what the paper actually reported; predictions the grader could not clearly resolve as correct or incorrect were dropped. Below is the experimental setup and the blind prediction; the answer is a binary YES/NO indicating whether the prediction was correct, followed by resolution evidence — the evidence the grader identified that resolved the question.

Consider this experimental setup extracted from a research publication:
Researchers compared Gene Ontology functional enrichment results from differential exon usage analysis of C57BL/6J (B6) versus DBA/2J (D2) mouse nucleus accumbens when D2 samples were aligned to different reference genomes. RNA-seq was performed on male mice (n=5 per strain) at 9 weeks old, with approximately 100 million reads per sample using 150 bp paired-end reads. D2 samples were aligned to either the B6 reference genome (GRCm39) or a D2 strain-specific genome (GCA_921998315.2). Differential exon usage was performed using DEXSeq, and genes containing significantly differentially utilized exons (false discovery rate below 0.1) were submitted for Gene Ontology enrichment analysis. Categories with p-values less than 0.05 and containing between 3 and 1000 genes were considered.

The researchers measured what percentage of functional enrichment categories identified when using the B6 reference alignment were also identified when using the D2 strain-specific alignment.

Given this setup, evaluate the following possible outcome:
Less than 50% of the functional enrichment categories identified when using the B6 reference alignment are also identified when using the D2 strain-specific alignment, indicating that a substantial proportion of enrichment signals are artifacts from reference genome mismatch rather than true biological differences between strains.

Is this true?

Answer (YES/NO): NO